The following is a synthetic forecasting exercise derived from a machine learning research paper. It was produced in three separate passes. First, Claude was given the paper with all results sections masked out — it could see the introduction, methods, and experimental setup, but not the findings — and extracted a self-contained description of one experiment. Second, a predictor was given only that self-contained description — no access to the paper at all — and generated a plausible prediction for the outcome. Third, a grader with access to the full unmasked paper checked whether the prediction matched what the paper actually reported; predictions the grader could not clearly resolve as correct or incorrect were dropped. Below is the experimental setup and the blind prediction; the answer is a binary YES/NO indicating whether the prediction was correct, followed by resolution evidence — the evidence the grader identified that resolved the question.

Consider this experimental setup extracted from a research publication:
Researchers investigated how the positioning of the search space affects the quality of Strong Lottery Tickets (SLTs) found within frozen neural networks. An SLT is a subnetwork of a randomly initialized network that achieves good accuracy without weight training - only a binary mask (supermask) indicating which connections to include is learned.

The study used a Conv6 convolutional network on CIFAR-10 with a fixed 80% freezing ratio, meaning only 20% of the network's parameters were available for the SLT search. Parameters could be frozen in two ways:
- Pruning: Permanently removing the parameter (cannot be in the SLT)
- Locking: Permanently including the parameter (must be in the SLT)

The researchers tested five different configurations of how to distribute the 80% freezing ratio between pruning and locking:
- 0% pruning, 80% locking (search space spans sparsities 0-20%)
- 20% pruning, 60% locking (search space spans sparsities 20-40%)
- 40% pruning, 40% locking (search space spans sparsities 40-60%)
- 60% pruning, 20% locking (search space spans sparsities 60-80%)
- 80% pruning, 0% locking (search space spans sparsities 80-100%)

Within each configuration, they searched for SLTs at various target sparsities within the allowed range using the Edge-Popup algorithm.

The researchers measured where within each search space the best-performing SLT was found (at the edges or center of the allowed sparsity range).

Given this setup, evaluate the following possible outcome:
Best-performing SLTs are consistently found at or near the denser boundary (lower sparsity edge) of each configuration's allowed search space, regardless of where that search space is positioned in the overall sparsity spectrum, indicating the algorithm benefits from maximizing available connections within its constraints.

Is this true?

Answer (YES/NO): NO